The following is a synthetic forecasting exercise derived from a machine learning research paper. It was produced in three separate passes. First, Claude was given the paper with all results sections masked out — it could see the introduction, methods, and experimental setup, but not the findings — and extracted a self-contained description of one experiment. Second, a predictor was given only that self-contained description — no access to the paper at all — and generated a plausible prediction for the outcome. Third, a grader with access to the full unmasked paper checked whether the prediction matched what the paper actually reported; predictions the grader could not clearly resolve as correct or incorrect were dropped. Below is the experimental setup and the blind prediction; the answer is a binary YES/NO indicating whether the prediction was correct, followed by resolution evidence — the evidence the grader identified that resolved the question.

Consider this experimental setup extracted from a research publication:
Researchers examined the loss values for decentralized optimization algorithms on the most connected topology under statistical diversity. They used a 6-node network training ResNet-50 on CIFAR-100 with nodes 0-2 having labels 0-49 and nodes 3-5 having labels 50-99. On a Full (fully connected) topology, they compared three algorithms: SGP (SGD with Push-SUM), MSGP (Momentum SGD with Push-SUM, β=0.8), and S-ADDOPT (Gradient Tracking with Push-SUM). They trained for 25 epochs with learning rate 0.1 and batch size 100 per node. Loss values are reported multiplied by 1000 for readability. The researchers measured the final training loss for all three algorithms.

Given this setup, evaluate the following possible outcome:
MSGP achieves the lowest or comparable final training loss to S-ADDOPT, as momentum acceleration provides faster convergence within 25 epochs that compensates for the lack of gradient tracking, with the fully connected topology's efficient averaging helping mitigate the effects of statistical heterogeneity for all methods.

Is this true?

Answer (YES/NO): NO